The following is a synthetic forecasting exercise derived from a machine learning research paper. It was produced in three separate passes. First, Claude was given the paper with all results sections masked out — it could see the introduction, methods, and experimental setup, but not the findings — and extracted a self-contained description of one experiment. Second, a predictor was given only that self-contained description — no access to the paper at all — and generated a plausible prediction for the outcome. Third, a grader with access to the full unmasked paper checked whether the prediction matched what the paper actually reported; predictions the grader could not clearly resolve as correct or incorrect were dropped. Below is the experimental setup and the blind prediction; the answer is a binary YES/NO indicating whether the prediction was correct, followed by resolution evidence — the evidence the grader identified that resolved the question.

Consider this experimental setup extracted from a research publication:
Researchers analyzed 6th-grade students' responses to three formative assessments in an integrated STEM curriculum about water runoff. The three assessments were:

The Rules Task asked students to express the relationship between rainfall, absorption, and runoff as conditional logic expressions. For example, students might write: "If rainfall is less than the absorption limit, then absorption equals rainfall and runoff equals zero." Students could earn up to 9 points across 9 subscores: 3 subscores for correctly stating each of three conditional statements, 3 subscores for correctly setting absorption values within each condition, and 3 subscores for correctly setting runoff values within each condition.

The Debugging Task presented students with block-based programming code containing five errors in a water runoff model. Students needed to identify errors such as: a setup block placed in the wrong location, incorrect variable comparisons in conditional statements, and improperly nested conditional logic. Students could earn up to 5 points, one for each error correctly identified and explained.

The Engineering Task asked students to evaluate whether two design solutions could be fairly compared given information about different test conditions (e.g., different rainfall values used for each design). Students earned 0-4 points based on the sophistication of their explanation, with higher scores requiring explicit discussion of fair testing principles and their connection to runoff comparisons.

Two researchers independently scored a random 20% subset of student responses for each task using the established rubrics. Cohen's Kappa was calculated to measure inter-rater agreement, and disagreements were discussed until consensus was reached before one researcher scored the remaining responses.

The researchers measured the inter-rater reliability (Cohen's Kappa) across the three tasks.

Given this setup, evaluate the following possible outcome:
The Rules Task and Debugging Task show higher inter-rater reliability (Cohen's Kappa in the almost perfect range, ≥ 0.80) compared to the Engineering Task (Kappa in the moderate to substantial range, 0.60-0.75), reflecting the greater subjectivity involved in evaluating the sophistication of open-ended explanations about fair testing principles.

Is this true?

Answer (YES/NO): NO